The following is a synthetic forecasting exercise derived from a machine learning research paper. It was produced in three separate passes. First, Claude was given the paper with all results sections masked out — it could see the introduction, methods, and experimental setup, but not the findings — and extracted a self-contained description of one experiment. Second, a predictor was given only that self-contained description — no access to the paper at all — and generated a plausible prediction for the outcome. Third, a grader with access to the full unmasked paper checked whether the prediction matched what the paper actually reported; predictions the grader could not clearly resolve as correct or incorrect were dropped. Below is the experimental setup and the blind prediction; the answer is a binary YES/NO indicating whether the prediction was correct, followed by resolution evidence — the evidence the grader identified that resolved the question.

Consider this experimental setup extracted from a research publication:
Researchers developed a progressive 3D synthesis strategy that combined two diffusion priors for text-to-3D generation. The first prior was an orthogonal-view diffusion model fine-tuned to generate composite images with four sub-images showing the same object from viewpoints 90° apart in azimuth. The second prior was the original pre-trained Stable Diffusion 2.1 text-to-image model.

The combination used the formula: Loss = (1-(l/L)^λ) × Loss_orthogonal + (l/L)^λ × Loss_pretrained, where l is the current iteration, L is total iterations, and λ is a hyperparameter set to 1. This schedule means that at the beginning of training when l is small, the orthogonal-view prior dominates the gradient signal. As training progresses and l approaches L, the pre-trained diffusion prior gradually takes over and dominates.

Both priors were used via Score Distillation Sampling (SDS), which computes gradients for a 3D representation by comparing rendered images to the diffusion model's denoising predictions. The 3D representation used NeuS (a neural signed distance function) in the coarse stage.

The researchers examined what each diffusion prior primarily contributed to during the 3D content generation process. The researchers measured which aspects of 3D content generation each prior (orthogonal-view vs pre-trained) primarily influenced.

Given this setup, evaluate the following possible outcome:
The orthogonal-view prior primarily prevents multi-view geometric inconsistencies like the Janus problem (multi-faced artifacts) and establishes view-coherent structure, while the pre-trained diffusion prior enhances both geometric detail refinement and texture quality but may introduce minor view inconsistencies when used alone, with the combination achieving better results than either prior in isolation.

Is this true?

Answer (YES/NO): NO